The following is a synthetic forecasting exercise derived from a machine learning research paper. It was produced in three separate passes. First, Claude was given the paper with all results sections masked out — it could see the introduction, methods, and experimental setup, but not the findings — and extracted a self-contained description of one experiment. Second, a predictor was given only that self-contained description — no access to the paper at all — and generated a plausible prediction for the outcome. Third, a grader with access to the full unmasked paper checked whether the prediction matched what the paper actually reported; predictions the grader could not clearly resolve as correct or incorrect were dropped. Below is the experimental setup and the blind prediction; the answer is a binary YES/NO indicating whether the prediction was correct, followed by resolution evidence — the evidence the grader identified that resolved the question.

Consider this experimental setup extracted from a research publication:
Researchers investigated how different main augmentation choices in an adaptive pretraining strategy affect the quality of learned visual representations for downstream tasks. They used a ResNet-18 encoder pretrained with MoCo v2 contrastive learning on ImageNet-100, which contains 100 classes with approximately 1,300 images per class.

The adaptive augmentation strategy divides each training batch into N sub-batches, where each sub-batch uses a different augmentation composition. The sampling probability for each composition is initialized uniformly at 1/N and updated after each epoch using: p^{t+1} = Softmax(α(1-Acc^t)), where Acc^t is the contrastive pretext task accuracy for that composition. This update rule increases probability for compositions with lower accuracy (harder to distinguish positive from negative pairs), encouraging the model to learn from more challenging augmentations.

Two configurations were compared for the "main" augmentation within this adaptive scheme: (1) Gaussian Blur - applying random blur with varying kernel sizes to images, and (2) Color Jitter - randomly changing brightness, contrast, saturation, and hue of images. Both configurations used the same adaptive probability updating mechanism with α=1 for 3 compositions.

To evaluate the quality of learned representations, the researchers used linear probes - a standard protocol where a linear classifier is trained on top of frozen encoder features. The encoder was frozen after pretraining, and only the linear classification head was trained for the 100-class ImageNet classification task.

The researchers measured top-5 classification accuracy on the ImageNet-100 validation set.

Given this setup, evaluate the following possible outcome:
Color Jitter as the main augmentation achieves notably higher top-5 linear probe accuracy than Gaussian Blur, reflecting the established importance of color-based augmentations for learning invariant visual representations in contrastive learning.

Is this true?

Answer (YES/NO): NO